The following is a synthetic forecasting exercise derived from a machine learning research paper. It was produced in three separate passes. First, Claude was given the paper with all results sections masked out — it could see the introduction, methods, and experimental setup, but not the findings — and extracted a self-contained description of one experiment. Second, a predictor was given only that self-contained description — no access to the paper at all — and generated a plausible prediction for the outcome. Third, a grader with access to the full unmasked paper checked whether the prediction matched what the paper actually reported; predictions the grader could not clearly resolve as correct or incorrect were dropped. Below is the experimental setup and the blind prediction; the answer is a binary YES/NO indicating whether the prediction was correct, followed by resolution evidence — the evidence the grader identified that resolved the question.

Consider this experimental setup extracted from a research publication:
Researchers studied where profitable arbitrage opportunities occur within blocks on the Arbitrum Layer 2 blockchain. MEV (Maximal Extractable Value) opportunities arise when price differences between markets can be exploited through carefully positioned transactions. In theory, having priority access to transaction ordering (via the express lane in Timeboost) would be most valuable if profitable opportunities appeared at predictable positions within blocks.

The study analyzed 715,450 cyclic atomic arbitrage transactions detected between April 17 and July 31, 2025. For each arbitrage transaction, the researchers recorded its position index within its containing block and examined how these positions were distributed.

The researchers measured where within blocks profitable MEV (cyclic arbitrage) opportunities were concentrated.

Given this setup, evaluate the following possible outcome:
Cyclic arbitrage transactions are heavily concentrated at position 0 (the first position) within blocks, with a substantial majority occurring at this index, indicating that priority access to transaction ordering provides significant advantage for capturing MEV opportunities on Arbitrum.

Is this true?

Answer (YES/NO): NO